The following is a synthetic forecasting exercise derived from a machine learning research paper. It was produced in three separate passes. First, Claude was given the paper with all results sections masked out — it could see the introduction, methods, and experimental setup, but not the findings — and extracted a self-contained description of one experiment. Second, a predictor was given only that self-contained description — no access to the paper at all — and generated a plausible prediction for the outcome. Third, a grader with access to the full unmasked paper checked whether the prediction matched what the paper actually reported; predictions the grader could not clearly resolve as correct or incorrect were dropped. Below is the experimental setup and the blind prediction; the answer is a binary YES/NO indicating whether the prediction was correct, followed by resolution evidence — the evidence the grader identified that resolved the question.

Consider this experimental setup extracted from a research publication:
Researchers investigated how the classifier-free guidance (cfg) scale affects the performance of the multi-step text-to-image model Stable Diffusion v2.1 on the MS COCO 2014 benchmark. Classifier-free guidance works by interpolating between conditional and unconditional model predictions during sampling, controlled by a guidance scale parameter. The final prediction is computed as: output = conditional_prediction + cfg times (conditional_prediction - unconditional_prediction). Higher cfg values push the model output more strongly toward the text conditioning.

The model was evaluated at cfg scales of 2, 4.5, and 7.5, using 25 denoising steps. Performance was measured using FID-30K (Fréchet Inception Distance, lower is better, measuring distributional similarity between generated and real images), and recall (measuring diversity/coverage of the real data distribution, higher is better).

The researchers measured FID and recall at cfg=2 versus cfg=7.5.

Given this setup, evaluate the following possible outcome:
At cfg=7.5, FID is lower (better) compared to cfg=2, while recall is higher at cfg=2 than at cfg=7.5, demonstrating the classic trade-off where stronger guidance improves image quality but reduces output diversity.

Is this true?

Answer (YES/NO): NO